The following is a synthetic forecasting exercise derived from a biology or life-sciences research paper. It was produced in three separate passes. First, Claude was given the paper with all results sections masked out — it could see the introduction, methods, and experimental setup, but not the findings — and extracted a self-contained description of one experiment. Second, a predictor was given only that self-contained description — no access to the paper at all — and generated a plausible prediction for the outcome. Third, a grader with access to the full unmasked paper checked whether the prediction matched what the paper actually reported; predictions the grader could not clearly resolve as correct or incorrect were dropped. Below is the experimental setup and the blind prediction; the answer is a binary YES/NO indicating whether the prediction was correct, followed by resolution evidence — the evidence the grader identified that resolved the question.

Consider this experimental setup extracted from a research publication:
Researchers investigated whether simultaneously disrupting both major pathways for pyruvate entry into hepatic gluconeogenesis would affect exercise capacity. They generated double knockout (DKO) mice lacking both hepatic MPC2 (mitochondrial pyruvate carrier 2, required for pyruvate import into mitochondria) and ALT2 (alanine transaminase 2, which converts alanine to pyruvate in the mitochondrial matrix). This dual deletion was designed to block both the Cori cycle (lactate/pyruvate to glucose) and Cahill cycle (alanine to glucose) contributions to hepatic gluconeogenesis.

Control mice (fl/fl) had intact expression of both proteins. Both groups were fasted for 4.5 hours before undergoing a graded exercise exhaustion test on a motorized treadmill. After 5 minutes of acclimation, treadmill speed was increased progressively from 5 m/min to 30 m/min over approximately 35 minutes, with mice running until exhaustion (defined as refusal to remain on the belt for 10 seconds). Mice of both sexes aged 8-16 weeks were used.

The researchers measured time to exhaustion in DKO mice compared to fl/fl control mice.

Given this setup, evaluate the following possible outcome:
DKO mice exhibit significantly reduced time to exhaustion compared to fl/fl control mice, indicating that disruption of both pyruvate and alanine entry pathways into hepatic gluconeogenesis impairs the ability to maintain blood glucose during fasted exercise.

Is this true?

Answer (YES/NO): YES